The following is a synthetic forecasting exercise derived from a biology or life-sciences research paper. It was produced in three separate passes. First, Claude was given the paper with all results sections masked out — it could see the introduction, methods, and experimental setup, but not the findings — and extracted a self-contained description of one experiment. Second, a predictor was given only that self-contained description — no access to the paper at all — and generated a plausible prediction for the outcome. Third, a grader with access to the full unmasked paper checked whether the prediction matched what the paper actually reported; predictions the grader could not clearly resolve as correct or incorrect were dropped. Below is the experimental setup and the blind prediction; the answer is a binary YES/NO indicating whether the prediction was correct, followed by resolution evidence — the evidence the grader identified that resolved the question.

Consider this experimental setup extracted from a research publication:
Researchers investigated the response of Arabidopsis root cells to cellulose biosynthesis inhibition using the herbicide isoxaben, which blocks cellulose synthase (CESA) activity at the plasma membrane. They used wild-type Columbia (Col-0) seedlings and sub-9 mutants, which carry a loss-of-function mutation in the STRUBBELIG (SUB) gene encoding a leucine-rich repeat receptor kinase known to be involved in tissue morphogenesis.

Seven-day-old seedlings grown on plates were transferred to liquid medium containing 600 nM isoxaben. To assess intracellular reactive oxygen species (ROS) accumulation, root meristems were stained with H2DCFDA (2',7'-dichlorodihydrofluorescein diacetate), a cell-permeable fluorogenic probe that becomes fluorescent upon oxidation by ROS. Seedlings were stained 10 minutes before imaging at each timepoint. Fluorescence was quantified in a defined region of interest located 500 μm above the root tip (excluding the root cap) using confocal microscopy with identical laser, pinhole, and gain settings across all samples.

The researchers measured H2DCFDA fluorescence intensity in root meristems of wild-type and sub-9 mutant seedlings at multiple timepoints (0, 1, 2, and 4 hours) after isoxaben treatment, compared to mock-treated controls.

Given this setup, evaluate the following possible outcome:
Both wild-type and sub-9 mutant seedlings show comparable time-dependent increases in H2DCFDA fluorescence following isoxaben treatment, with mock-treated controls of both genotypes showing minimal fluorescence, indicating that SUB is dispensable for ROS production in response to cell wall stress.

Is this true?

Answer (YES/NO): NO